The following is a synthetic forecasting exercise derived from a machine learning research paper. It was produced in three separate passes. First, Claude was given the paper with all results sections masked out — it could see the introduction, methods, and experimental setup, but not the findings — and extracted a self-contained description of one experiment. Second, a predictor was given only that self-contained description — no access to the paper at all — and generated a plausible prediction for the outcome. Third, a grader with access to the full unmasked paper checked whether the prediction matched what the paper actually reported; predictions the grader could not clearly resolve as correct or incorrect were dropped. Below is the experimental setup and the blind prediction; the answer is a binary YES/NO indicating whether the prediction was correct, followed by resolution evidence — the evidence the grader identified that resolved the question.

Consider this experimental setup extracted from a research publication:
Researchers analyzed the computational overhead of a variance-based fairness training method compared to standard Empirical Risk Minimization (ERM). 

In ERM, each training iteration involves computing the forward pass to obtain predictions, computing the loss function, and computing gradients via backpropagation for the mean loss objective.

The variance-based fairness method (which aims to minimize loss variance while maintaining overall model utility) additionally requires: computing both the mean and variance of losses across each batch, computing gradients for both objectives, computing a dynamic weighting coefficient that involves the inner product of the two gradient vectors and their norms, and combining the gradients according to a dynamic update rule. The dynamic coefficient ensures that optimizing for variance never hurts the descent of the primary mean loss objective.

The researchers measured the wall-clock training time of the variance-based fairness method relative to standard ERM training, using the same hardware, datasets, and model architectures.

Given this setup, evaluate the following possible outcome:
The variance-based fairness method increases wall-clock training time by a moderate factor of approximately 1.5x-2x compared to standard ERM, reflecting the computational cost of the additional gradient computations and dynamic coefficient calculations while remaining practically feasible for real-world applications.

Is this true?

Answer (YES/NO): YES